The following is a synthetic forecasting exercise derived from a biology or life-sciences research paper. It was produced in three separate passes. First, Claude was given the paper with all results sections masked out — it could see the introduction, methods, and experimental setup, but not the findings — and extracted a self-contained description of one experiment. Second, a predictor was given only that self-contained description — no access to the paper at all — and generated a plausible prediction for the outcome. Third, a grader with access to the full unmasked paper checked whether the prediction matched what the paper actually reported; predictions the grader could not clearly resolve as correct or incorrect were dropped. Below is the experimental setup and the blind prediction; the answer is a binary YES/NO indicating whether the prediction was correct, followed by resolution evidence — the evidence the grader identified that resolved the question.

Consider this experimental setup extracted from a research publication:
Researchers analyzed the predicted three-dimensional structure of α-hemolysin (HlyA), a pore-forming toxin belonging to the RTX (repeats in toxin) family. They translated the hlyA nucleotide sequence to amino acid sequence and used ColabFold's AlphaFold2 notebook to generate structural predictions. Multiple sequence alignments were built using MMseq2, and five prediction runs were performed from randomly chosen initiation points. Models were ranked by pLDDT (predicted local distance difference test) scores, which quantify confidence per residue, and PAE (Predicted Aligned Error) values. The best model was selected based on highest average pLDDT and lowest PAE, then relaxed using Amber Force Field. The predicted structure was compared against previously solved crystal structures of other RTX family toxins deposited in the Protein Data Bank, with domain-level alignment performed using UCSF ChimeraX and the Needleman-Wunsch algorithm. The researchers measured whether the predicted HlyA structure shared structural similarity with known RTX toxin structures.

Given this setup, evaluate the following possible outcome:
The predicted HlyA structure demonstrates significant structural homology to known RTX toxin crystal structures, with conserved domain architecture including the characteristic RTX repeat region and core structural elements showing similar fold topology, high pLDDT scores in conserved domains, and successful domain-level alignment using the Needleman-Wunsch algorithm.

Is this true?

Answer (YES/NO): YES